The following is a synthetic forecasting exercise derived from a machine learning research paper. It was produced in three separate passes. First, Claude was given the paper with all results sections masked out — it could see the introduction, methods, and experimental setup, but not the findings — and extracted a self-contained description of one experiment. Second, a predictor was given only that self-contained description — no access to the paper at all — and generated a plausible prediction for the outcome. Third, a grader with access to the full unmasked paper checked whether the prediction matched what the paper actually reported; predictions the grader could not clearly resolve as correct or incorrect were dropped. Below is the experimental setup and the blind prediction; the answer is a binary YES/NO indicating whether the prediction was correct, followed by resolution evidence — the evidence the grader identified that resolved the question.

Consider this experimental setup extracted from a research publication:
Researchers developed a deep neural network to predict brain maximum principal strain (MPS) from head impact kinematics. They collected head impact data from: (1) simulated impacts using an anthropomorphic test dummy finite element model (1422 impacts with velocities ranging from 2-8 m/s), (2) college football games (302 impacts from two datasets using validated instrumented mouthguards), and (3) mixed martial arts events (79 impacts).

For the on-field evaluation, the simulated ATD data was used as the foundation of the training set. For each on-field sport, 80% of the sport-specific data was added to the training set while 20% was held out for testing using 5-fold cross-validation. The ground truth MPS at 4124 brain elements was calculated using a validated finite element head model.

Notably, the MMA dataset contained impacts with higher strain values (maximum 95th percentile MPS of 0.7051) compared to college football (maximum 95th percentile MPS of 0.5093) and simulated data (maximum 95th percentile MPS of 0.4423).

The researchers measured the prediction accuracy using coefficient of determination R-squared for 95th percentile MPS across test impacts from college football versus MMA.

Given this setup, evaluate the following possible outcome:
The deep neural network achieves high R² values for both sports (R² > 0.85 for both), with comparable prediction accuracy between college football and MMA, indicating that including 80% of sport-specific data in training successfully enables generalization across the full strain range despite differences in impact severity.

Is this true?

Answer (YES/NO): NO